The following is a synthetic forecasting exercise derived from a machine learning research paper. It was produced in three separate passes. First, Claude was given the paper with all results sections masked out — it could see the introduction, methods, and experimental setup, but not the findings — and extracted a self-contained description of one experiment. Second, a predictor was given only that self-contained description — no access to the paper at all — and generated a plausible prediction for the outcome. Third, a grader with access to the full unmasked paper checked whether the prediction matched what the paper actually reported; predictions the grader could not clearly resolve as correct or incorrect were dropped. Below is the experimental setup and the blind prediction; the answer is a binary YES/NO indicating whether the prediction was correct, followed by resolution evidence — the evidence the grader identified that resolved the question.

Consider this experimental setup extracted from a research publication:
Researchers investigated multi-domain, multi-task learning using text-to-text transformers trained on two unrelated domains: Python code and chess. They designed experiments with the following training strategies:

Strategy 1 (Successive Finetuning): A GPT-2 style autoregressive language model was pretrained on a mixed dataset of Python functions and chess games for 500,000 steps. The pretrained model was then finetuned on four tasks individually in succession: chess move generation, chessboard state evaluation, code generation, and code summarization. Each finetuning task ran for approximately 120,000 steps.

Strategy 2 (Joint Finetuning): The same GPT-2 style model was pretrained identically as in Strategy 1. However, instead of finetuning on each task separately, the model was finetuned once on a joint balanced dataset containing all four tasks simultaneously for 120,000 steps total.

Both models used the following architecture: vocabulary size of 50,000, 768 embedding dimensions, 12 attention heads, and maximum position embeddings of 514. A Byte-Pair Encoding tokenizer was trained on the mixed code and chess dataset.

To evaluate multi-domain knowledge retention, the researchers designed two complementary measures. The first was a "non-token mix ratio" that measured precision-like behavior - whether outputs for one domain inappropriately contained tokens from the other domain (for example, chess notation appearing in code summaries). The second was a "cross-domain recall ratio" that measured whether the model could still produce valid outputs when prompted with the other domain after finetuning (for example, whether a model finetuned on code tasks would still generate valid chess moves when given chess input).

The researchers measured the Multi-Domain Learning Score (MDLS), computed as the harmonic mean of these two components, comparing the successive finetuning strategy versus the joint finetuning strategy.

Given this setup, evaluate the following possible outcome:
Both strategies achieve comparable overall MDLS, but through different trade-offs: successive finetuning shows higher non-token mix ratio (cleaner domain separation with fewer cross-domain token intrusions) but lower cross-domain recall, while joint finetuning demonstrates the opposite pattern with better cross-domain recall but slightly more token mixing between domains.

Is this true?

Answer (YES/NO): NO